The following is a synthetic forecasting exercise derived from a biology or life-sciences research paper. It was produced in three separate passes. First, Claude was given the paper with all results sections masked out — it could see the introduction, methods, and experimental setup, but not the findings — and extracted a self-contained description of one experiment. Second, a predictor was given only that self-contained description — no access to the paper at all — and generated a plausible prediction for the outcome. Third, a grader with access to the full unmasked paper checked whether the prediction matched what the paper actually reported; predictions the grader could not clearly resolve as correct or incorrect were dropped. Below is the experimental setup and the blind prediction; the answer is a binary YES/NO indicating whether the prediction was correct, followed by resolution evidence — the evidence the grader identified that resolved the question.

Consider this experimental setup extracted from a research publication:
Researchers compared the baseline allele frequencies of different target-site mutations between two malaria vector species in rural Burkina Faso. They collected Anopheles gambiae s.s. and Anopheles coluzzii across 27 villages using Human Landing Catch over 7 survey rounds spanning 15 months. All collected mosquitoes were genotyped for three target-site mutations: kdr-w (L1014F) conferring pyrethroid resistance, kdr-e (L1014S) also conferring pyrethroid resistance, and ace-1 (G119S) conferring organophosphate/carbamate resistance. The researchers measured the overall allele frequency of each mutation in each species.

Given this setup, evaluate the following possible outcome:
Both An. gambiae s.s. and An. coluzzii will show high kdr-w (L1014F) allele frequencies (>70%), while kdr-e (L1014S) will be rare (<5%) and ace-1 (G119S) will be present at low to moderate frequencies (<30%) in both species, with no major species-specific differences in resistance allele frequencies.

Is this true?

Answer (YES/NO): NO